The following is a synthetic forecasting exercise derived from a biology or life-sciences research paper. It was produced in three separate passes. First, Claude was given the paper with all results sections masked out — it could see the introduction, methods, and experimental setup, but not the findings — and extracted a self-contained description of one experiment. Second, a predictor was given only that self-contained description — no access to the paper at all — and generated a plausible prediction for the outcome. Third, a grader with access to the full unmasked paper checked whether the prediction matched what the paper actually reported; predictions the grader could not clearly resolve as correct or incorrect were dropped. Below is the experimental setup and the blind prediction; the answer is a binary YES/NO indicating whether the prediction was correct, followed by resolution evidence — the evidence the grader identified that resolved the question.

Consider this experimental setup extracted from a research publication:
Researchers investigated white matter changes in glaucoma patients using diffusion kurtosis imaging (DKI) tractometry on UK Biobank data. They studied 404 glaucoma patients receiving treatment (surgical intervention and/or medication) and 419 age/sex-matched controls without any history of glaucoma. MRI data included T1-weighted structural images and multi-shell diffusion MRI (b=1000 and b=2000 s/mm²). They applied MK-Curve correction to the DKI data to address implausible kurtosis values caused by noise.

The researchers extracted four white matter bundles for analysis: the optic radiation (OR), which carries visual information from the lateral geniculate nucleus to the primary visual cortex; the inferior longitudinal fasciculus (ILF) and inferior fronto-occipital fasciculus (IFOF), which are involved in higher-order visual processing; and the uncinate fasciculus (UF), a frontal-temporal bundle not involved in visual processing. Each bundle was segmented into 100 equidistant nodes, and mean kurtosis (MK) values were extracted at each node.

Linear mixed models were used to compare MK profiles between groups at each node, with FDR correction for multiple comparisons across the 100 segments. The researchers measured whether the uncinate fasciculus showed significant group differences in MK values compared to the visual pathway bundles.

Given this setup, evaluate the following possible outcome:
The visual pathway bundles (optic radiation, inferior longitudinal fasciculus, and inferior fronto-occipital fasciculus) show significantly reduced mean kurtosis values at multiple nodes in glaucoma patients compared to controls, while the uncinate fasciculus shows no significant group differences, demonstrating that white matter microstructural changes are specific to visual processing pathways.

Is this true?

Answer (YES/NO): YES